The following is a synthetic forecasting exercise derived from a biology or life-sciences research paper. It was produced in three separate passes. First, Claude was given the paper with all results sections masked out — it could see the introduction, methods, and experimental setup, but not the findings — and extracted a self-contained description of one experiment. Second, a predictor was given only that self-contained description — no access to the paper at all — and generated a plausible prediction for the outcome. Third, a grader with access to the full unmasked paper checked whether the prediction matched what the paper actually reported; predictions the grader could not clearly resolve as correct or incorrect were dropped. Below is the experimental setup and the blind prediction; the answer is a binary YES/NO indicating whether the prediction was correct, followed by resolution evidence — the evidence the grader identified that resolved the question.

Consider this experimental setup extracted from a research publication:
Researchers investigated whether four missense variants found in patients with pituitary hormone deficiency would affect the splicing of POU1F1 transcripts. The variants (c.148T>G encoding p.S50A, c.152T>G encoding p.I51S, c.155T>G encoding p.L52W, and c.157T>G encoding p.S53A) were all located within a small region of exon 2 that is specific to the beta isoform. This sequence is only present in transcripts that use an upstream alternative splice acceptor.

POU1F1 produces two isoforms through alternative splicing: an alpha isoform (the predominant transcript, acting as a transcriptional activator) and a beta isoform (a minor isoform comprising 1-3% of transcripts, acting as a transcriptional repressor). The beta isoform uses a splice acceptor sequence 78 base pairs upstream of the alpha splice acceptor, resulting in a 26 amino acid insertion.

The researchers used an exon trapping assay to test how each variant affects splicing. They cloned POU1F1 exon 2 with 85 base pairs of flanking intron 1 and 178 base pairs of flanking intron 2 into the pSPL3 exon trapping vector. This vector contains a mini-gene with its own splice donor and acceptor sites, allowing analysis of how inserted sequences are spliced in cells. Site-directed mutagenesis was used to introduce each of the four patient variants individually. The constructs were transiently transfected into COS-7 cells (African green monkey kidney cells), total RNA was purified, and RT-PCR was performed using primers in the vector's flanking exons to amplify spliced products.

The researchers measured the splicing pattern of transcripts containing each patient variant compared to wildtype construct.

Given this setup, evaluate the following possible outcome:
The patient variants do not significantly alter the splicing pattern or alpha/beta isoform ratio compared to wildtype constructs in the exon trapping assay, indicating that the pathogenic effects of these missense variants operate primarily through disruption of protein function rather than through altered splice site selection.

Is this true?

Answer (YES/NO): NO